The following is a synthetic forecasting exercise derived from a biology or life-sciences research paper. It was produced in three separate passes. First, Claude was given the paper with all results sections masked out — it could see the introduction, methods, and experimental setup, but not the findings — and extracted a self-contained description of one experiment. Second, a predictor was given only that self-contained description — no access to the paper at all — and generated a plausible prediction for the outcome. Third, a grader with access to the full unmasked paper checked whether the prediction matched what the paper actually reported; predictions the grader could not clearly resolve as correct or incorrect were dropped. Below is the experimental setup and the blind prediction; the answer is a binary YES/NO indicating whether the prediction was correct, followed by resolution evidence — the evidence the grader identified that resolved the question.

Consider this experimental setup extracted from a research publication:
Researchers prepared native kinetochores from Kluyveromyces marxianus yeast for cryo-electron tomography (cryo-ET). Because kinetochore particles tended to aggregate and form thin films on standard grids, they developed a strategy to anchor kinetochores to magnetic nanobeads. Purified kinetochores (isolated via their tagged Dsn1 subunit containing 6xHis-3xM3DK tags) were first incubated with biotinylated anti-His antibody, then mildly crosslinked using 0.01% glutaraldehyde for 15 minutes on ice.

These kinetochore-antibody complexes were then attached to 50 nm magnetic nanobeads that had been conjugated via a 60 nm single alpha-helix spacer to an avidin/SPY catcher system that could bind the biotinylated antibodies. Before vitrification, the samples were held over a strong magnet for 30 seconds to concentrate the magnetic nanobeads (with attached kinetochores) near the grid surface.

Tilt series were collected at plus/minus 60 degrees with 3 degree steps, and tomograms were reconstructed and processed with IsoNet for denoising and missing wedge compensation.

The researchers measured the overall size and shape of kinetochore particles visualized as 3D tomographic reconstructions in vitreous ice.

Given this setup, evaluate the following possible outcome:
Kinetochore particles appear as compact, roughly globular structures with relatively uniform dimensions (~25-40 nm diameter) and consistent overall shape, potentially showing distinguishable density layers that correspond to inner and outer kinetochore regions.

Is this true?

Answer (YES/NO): NO